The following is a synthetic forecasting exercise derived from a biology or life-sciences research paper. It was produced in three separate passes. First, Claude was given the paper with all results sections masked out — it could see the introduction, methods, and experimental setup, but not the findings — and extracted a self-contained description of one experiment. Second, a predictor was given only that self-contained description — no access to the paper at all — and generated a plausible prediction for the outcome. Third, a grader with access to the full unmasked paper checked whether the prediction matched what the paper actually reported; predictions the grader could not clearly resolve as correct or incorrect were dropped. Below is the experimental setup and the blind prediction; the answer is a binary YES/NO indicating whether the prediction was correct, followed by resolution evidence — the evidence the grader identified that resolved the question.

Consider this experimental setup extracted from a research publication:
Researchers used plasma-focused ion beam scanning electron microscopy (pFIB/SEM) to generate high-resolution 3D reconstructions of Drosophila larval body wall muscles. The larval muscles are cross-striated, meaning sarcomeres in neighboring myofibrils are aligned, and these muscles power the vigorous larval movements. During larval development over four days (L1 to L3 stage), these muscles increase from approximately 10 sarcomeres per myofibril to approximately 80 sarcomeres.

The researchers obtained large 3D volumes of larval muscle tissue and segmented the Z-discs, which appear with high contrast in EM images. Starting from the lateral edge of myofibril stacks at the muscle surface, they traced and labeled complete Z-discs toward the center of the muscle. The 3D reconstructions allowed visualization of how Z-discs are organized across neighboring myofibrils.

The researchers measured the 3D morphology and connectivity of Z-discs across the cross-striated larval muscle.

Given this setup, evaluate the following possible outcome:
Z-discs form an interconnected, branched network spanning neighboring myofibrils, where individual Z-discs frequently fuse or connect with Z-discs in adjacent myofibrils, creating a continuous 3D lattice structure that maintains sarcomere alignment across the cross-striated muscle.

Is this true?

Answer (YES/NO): YES